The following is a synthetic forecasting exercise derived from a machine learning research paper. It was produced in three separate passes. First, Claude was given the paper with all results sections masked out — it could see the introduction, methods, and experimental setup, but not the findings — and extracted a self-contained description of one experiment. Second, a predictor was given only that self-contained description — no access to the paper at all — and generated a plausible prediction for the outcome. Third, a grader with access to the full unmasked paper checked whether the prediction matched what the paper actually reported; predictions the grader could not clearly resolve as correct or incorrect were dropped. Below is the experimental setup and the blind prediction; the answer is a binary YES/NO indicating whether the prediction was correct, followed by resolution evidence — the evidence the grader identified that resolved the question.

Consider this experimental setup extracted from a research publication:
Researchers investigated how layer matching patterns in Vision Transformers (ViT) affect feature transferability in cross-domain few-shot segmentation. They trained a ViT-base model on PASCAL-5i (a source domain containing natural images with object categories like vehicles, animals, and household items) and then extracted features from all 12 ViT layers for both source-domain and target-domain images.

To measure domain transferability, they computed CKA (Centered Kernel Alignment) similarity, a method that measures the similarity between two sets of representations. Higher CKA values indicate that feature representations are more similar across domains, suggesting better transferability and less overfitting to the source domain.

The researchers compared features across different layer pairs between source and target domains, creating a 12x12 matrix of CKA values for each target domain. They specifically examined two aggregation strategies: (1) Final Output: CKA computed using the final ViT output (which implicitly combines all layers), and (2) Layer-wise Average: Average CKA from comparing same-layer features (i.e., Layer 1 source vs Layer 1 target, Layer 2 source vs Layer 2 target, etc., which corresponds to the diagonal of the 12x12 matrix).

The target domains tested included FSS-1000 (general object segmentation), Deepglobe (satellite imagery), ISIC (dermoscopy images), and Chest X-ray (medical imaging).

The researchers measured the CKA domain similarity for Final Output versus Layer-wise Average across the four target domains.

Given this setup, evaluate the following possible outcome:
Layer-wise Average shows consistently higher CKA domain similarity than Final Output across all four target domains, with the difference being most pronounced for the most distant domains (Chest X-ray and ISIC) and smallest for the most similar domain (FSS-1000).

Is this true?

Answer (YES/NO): YES